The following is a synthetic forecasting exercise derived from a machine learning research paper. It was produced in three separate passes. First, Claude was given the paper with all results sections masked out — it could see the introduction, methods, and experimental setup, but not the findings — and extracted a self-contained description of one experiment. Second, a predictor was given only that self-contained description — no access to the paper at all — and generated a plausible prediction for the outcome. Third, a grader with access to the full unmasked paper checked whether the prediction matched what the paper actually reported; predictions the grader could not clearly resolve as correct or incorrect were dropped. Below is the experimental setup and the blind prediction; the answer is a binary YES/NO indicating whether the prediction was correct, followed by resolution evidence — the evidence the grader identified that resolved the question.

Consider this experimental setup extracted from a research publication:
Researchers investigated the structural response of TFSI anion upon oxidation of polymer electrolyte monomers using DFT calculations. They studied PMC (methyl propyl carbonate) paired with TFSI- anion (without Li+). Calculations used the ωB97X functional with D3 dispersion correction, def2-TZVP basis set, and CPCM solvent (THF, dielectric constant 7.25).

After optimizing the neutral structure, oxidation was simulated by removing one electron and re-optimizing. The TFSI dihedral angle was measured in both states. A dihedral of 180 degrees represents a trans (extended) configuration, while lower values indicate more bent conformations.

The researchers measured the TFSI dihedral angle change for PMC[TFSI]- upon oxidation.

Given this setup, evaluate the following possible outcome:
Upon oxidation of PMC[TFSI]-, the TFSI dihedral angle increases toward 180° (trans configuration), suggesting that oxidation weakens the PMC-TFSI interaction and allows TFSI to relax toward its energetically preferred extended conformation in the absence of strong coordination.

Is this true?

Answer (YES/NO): NO